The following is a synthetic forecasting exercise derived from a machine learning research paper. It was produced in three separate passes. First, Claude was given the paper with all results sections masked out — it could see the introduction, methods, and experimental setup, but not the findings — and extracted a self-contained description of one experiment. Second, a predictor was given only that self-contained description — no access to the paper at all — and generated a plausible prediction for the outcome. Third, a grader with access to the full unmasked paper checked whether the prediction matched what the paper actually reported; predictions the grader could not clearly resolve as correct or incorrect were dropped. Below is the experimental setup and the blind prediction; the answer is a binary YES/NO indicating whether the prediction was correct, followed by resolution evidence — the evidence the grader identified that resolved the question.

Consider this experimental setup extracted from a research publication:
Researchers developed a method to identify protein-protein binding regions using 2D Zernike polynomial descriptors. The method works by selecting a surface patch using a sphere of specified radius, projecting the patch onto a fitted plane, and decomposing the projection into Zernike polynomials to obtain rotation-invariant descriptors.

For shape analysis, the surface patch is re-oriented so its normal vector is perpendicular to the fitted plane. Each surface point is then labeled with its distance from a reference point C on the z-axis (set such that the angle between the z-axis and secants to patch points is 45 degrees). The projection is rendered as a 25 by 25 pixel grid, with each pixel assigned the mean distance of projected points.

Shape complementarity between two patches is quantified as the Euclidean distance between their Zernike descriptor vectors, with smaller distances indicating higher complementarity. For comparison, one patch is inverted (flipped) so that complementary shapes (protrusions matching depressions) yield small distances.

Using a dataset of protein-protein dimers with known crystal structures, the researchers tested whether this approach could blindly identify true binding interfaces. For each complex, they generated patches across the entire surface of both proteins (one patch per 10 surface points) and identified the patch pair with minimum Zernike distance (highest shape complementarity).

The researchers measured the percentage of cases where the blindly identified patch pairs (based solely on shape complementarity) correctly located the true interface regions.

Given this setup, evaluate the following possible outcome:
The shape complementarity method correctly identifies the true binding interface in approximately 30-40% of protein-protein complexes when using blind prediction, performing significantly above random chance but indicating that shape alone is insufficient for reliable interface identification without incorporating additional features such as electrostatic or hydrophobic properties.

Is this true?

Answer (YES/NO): NO